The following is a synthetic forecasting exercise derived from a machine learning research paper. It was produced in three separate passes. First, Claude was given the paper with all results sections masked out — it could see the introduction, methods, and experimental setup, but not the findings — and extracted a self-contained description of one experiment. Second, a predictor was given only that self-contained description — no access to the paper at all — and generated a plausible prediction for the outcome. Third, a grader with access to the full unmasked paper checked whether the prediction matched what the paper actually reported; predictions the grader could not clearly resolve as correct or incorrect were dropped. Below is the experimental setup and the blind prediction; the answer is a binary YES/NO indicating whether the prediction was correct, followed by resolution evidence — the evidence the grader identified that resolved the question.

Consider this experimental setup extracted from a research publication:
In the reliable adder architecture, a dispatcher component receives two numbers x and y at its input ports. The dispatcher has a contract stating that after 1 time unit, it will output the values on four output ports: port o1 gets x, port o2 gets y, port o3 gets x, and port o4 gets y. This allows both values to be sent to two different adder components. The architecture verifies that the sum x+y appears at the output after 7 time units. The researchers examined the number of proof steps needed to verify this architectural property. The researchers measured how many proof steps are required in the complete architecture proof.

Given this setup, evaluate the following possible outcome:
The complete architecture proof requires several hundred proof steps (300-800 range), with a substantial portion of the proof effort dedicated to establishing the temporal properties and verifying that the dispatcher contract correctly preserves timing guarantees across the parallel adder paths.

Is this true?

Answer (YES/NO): NO